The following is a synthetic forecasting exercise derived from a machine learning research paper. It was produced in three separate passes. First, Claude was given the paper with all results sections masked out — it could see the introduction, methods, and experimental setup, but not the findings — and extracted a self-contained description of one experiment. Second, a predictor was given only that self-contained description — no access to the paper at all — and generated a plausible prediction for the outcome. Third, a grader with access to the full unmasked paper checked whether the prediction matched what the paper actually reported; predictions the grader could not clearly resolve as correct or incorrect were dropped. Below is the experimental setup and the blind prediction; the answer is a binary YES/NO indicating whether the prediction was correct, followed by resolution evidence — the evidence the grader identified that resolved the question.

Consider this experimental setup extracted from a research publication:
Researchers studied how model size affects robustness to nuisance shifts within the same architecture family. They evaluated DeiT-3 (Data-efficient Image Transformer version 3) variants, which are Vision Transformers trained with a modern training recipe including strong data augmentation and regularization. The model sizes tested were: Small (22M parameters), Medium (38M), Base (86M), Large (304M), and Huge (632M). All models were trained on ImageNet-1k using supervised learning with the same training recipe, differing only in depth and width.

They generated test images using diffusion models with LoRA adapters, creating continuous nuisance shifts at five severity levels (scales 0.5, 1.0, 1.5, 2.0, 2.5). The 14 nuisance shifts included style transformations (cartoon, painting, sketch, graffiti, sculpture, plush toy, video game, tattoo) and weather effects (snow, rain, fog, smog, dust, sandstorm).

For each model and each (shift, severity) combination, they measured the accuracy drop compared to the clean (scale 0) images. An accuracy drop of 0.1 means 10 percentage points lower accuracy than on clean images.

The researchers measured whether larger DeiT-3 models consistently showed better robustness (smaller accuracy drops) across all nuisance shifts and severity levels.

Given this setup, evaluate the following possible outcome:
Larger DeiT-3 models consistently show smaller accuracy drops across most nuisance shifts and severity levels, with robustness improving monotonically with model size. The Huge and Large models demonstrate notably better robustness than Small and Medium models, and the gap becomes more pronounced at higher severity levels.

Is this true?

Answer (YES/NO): NO